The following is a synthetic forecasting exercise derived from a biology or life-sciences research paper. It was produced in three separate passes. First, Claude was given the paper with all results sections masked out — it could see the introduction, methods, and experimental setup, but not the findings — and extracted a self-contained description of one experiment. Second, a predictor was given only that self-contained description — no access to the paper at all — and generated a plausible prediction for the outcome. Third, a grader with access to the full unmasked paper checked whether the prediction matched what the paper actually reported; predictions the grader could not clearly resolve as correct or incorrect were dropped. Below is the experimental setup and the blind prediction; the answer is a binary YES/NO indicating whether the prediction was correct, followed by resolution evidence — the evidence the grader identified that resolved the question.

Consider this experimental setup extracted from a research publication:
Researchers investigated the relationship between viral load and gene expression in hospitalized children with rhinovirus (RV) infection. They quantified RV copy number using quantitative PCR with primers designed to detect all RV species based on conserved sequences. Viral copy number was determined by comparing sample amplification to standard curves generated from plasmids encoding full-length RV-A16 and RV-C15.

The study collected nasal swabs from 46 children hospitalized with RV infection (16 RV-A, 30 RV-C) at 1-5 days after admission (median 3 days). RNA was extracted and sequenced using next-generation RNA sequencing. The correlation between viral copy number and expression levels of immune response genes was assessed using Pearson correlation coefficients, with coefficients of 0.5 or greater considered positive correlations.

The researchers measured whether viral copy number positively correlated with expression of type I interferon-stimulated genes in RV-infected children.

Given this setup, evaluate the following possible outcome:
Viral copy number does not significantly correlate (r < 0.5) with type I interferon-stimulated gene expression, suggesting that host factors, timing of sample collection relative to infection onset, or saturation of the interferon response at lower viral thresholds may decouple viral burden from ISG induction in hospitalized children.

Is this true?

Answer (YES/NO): NO